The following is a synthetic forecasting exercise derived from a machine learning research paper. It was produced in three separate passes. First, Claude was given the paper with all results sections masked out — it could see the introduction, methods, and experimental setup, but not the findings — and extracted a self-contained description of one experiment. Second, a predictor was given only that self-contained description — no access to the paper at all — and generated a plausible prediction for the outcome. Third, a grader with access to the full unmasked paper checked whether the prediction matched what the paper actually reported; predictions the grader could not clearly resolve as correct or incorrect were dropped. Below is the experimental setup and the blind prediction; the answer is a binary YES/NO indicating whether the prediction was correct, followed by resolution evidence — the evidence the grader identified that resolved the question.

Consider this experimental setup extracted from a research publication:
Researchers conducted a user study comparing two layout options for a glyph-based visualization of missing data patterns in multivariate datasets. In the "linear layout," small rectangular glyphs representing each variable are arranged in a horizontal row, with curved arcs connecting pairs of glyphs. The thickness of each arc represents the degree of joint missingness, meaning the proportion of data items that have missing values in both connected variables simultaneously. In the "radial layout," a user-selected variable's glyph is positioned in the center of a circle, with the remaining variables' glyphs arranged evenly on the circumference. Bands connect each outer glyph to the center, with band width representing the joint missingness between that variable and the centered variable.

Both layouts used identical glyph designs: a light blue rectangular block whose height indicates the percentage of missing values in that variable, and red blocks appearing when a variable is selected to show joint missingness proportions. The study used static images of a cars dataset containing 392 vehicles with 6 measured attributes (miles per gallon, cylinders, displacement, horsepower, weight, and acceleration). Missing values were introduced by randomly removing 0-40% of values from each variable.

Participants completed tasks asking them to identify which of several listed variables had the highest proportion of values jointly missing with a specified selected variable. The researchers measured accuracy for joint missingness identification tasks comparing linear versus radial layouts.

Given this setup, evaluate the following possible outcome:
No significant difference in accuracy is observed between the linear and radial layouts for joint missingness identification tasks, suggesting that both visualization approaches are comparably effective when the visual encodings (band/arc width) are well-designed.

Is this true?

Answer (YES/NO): YES